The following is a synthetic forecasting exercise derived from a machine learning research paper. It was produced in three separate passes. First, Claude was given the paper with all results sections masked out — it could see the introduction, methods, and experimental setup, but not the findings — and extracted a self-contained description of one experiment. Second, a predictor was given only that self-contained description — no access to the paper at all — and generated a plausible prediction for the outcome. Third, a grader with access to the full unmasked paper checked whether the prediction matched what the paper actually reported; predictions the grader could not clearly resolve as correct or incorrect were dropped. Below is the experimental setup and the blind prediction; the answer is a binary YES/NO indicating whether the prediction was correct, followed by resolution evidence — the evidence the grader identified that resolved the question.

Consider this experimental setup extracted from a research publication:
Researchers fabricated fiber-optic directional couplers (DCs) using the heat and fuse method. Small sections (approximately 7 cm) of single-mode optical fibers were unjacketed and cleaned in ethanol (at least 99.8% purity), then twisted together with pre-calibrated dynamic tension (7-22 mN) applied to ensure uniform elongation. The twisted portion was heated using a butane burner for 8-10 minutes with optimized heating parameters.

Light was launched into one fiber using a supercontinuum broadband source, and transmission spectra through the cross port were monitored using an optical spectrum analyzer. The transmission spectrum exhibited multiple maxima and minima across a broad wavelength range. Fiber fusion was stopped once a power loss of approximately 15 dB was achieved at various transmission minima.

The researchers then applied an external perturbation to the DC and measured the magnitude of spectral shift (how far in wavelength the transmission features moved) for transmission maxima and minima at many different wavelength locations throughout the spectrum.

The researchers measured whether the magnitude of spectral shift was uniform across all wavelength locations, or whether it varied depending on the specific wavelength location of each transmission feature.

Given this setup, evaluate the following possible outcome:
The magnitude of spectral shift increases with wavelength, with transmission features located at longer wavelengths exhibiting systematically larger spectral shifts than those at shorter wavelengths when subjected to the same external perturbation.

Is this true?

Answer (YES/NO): NO